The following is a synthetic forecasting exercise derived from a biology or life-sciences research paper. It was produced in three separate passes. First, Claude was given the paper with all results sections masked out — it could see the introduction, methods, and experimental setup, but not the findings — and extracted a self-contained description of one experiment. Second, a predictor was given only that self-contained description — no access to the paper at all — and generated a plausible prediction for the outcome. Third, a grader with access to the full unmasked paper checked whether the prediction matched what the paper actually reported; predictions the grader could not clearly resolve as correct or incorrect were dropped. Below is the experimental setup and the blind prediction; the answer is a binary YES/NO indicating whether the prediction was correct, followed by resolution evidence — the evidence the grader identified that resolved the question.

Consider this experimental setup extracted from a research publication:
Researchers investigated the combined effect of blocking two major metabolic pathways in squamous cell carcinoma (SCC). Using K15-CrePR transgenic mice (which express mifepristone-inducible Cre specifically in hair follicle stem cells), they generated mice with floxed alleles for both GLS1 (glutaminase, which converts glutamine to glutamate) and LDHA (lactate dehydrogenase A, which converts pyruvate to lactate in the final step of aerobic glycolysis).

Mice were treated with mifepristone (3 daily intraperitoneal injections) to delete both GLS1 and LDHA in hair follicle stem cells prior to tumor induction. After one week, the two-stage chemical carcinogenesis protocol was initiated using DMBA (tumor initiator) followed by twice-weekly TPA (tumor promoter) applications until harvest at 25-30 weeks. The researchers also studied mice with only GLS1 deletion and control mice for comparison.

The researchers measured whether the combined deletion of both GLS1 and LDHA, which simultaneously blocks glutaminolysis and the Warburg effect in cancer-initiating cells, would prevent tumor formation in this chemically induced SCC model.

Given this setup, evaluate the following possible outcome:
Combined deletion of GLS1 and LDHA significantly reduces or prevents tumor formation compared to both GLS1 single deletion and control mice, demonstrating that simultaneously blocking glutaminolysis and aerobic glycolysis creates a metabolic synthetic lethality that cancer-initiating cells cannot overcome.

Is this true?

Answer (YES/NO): YES